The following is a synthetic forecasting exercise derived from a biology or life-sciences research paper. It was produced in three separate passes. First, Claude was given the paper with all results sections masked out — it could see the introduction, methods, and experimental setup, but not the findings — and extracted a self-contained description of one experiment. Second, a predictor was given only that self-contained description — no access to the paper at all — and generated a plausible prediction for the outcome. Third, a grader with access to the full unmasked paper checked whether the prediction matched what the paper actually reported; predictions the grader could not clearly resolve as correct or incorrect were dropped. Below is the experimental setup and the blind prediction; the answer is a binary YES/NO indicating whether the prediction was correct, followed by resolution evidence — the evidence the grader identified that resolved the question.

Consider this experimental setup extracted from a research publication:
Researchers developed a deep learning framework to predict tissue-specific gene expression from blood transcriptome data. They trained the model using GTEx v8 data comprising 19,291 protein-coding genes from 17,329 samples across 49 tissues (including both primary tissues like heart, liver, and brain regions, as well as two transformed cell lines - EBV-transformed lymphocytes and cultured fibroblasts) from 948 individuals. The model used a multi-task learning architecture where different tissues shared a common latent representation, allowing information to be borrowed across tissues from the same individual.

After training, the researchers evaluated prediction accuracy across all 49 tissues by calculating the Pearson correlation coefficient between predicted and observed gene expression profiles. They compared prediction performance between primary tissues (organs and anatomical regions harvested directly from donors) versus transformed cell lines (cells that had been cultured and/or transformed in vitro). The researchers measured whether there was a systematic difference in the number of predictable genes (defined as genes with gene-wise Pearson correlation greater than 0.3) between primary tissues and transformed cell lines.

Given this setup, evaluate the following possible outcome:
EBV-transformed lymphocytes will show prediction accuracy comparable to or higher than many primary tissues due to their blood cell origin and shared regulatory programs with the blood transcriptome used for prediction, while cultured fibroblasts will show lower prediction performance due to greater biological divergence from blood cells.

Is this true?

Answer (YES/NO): NO